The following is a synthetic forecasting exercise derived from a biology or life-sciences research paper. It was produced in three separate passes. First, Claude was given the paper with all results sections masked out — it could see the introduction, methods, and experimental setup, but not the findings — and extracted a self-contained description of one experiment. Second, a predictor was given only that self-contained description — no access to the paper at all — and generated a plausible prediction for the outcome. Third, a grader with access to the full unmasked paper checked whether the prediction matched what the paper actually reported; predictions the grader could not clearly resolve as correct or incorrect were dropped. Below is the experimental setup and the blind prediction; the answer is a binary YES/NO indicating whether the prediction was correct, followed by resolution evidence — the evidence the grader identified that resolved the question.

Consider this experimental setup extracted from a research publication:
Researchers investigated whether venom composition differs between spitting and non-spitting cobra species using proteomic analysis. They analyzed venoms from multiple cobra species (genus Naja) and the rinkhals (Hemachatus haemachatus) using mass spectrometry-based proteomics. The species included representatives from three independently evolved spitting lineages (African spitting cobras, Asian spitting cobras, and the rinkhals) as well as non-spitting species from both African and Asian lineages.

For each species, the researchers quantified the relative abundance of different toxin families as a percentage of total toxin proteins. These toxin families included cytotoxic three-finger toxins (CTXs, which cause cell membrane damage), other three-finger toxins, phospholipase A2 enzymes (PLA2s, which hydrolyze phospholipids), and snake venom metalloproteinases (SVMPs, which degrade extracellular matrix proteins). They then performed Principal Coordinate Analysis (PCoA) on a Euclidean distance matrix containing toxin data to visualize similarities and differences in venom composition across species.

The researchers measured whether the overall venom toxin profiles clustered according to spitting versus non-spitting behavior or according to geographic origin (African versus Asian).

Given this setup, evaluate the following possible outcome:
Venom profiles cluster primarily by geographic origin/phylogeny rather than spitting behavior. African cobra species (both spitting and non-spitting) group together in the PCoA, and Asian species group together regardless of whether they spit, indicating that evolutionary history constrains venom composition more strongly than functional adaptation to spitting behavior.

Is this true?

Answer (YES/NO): NO